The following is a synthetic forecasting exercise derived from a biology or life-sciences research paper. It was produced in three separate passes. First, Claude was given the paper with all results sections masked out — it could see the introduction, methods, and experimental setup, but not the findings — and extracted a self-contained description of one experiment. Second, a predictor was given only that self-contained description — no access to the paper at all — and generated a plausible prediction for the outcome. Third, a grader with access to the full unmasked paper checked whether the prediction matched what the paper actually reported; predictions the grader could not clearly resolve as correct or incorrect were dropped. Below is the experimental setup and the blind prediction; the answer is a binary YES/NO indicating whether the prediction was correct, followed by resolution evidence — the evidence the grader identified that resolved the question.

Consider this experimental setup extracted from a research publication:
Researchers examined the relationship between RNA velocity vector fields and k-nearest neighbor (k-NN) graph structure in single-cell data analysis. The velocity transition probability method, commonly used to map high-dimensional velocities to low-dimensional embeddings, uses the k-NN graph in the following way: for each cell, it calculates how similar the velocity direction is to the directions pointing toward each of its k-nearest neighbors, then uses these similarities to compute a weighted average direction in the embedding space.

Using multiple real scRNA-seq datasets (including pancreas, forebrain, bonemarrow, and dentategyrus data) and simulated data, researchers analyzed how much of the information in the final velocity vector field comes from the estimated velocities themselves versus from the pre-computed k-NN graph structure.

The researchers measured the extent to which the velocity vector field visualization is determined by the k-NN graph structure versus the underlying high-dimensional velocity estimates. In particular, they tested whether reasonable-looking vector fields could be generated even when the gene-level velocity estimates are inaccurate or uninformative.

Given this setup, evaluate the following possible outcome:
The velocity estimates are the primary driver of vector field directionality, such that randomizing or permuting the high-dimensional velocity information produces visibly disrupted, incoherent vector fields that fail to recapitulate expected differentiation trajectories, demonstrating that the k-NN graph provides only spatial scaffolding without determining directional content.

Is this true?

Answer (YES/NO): NO